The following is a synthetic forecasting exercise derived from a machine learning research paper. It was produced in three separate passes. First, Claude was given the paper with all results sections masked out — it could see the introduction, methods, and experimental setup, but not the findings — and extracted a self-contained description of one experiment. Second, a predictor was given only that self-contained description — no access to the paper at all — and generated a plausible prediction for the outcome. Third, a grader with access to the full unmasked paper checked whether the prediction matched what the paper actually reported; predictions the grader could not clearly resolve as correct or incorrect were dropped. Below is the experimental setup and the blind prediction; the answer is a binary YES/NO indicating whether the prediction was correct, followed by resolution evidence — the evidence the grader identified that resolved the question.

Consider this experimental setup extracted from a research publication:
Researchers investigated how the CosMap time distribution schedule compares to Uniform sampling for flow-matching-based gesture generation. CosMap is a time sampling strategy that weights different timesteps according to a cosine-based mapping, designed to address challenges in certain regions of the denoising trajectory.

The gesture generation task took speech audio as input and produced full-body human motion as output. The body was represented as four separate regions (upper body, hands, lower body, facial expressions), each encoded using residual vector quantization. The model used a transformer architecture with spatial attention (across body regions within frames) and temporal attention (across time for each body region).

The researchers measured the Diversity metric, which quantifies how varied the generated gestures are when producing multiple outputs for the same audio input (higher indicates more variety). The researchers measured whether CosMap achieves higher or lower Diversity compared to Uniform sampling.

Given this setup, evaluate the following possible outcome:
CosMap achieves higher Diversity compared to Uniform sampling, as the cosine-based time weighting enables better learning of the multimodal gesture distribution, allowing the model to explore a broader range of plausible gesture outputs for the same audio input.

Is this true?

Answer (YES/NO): NO